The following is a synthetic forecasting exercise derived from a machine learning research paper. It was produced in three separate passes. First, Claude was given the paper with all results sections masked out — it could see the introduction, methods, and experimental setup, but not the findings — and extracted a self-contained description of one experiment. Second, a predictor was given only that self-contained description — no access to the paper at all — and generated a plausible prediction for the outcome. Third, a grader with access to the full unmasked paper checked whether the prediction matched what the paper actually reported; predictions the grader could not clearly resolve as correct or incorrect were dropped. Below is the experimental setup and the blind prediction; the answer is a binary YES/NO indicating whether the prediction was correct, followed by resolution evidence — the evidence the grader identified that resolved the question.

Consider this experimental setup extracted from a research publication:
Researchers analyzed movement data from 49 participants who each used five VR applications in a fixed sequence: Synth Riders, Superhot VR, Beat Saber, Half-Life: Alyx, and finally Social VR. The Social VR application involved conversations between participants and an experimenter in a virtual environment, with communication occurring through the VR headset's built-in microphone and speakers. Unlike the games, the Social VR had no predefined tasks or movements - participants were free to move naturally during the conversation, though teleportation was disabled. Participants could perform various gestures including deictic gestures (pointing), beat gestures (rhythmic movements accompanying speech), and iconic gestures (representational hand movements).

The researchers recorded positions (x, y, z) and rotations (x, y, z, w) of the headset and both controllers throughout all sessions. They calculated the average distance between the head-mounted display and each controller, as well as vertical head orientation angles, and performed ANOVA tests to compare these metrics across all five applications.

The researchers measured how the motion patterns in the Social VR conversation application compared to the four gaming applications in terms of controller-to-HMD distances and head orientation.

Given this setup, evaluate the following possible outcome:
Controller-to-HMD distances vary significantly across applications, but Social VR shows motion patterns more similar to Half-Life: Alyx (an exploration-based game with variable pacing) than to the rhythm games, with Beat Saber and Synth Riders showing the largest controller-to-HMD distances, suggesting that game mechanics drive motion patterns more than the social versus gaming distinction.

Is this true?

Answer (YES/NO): NO